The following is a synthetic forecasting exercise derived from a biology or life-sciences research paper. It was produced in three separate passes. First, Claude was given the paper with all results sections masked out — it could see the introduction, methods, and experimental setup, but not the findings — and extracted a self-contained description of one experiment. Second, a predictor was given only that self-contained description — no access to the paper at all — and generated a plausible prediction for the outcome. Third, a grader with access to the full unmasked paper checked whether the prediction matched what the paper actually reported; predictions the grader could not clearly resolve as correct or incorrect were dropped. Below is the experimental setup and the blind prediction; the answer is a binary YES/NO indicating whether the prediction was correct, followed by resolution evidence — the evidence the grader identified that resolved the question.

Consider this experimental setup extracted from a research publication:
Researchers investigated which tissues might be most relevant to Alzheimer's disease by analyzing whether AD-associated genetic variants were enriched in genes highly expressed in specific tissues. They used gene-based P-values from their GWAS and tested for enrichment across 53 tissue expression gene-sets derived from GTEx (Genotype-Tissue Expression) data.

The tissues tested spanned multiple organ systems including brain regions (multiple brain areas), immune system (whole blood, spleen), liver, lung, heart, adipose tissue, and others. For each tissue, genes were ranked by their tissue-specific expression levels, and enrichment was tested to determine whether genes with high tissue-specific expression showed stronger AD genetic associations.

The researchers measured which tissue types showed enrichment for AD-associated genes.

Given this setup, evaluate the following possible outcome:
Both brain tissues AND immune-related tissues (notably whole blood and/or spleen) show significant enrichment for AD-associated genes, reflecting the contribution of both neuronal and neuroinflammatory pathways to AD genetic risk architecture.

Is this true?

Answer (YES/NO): NO